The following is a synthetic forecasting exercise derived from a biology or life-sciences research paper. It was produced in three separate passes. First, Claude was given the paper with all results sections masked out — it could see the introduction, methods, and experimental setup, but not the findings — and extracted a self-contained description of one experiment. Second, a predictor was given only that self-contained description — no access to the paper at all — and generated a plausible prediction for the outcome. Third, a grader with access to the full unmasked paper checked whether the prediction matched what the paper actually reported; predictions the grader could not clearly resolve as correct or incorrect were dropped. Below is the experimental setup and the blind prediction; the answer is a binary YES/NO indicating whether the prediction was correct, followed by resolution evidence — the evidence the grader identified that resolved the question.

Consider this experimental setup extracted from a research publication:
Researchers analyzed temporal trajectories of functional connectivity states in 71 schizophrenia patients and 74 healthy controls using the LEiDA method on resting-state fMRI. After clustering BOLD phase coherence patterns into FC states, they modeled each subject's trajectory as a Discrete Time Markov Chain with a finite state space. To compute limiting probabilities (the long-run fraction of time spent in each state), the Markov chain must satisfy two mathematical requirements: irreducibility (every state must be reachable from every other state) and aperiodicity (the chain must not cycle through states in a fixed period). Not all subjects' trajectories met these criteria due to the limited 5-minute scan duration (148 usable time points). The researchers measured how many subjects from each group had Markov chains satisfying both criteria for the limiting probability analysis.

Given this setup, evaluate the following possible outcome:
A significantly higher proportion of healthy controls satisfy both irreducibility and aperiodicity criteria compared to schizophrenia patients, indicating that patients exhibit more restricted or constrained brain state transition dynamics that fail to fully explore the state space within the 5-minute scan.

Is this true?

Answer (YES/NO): NO